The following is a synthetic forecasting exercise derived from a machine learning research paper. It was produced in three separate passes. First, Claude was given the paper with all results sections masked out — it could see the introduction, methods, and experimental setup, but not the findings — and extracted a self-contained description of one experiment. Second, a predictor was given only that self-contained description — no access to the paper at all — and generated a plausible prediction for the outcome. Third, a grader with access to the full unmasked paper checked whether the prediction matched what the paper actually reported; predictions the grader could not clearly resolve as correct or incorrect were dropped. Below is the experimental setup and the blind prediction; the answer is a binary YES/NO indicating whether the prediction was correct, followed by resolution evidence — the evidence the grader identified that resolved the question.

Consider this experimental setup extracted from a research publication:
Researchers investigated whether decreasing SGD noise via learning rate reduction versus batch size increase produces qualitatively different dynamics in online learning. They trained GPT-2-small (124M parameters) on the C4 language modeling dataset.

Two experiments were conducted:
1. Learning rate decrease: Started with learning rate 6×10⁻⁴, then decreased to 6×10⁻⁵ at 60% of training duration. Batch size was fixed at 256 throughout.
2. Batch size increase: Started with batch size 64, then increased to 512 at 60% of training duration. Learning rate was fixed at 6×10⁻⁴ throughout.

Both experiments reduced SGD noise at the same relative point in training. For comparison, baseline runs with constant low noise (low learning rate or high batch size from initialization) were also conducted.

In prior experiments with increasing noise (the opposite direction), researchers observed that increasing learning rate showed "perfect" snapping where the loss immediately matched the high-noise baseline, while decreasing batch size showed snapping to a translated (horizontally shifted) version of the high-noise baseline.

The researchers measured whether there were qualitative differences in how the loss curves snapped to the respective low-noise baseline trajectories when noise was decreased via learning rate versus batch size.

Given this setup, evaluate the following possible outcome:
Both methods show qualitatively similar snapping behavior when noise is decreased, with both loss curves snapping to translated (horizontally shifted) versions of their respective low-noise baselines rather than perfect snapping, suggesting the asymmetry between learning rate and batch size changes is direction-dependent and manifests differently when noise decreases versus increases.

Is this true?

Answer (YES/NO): YES